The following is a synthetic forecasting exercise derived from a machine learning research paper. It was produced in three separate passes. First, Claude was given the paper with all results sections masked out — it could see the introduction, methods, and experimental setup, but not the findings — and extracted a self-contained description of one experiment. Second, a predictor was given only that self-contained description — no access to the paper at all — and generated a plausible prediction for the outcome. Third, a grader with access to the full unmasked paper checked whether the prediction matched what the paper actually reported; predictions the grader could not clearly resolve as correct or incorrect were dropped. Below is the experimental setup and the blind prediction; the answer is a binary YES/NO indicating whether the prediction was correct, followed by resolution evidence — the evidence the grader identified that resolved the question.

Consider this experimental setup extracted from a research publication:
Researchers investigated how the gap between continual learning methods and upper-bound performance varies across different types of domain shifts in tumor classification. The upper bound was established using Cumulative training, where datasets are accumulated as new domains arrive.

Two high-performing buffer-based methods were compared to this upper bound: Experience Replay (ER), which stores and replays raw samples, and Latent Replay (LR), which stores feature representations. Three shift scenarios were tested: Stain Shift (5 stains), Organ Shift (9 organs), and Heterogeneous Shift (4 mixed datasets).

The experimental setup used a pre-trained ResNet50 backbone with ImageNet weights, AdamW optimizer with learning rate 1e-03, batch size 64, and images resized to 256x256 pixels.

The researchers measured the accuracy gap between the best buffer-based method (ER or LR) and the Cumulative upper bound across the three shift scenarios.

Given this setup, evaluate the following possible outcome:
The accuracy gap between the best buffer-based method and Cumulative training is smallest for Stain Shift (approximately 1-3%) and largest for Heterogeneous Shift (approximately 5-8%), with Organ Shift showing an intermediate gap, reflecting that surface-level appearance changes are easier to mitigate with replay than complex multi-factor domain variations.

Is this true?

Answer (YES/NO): NO